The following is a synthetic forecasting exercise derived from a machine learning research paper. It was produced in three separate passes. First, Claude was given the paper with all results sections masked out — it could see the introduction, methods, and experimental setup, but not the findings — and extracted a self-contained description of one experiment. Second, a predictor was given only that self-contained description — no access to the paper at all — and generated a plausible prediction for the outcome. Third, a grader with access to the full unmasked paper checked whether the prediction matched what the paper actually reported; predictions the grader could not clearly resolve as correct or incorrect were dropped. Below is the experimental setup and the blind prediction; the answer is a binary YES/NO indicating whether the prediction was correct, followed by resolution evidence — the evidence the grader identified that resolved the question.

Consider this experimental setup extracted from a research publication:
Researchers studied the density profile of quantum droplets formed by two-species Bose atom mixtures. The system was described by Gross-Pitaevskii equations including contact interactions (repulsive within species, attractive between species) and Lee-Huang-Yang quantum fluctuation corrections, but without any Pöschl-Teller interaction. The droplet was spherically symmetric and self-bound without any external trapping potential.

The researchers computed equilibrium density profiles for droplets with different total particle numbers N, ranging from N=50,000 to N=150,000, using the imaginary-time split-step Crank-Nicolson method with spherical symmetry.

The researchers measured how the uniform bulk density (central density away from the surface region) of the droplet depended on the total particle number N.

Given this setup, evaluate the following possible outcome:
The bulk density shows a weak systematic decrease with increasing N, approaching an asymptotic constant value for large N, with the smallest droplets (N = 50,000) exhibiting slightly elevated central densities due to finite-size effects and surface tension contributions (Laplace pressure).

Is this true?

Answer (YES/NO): NO